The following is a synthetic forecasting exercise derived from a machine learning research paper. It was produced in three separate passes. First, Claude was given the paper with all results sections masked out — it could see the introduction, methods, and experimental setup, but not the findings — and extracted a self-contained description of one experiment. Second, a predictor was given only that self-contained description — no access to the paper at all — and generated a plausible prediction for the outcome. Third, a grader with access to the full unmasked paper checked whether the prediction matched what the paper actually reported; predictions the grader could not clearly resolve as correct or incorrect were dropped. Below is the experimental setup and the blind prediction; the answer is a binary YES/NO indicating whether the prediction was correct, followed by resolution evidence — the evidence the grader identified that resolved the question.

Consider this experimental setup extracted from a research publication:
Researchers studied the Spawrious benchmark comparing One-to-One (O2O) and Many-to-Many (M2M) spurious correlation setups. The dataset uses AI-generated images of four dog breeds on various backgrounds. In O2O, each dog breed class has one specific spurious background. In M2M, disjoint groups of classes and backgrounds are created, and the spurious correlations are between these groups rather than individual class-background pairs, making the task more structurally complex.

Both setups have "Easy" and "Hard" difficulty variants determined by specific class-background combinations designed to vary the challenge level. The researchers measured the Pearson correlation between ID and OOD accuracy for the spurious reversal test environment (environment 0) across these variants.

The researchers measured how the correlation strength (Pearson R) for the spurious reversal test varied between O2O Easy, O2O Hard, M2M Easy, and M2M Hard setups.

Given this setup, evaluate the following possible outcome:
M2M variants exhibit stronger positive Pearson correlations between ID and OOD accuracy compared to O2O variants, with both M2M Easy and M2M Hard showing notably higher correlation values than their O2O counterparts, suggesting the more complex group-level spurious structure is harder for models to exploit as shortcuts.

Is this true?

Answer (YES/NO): NO